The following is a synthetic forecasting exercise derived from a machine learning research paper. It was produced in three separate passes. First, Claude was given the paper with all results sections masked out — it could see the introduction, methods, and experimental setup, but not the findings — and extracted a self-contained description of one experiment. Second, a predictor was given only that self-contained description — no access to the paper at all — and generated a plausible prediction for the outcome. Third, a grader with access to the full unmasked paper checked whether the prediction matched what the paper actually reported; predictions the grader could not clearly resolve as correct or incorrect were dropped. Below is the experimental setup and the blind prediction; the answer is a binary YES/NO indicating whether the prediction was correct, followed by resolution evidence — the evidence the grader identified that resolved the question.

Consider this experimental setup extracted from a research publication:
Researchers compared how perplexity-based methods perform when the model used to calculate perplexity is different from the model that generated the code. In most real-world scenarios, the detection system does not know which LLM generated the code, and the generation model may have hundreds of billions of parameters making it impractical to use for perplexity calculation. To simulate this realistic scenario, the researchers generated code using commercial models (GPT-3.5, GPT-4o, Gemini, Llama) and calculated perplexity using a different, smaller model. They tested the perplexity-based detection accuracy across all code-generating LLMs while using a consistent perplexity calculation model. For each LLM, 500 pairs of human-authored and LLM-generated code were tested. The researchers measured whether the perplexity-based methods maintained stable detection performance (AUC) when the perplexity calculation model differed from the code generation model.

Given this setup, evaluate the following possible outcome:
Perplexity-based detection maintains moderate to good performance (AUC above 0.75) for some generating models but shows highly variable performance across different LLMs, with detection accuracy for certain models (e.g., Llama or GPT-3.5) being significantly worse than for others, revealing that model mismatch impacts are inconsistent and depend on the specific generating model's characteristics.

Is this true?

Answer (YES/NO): NO